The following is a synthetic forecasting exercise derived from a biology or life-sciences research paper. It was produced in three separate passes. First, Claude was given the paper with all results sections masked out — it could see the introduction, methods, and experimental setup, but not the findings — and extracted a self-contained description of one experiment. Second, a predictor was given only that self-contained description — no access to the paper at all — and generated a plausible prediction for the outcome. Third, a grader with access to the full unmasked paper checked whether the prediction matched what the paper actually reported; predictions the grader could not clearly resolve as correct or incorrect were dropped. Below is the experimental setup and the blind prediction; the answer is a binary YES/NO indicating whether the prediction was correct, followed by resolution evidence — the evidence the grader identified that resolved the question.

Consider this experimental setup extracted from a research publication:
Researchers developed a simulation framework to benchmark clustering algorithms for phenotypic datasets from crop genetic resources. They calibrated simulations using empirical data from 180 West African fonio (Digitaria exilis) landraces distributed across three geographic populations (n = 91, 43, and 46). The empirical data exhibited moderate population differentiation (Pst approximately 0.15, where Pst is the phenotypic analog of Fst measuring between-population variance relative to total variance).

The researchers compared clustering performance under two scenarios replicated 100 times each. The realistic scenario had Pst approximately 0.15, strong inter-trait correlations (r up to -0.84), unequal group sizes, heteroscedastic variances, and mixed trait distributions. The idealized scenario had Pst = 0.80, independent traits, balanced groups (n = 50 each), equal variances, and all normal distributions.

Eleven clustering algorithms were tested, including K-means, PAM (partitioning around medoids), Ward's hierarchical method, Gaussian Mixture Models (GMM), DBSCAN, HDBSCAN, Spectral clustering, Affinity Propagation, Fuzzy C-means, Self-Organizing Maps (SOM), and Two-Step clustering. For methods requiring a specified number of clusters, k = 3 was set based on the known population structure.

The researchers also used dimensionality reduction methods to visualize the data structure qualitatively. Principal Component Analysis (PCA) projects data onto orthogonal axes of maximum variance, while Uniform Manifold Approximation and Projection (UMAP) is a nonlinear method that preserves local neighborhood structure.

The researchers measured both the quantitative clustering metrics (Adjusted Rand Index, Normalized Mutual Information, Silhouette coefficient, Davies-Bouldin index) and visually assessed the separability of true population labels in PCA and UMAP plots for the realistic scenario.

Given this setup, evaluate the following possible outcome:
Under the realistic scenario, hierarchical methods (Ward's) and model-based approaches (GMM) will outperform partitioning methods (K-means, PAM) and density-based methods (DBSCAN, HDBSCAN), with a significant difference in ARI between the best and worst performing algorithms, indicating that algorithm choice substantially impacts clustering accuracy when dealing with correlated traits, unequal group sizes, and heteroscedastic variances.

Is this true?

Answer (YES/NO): NO